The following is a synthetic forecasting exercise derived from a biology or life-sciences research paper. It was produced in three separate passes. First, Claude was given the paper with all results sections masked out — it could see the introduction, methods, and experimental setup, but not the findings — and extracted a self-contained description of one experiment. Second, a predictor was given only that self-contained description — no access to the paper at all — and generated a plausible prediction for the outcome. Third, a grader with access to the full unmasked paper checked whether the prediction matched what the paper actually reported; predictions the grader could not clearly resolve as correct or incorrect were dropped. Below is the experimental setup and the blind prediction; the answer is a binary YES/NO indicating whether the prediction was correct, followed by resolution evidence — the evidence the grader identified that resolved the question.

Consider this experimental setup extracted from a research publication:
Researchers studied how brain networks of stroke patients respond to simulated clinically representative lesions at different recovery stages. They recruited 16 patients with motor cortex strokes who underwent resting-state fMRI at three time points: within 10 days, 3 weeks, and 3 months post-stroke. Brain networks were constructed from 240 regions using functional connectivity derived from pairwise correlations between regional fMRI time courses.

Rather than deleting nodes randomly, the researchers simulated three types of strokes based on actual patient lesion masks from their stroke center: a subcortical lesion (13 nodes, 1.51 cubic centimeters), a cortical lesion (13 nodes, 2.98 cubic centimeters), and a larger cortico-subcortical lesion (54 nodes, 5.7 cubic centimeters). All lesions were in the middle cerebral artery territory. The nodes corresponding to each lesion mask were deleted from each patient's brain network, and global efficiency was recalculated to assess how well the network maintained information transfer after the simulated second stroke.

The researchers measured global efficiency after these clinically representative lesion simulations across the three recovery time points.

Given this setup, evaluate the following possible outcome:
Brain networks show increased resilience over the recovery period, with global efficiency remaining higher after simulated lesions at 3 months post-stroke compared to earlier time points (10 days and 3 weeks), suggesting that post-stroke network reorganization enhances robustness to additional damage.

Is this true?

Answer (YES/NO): YES